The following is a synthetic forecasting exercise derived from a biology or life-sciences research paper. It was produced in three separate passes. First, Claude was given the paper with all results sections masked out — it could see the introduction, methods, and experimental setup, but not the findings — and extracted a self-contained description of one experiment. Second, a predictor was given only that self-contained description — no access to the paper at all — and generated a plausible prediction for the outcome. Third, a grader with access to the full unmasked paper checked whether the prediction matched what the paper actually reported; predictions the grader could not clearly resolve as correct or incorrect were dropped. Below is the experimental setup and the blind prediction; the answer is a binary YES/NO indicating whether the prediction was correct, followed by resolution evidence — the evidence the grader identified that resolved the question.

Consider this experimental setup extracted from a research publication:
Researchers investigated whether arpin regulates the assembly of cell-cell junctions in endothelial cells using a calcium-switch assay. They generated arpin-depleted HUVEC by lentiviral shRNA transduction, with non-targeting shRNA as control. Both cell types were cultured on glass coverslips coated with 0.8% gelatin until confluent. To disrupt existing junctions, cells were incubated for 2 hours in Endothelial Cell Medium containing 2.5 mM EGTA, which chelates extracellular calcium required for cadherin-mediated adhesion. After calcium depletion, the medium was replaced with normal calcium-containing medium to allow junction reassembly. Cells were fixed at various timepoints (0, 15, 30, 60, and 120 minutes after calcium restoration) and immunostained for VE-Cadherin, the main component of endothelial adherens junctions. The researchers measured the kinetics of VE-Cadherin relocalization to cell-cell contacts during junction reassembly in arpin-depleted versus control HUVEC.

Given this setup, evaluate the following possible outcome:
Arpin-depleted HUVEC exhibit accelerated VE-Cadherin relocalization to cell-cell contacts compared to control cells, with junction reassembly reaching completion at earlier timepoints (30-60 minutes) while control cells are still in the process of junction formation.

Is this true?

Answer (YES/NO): NO